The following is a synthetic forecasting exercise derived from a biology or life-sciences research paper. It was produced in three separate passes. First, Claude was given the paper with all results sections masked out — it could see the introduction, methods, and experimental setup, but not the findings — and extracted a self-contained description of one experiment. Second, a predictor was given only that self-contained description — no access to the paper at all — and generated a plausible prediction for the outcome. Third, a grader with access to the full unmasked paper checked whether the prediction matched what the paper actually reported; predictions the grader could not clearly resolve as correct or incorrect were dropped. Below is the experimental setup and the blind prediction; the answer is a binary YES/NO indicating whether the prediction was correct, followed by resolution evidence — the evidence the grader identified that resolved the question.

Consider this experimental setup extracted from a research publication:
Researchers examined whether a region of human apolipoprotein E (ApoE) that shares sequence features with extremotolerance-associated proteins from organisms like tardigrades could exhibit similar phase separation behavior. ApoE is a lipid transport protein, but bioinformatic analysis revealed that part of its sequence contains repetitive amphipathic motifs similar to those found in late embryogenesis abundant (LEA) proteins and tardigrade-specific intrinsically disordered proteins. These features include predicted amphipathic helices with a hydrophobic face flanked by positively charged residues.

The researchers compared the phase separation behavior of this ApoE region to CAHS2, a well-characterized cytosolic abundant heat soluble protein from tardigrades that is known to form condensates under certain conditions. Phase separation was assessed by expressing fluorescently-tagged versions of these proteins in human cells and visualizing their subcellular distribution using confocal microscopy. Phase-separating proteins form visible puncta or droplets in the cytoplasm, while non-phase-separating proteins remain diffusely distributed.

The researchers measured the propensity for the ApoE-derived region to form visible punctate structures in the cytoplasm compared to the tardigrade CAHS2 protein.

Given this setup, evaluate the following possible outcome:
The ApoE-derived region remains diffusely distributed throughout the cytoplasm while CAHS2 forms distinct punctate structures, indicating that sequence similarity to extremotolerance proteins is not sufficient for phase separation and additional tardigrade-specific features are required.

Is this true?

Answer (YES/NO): NO